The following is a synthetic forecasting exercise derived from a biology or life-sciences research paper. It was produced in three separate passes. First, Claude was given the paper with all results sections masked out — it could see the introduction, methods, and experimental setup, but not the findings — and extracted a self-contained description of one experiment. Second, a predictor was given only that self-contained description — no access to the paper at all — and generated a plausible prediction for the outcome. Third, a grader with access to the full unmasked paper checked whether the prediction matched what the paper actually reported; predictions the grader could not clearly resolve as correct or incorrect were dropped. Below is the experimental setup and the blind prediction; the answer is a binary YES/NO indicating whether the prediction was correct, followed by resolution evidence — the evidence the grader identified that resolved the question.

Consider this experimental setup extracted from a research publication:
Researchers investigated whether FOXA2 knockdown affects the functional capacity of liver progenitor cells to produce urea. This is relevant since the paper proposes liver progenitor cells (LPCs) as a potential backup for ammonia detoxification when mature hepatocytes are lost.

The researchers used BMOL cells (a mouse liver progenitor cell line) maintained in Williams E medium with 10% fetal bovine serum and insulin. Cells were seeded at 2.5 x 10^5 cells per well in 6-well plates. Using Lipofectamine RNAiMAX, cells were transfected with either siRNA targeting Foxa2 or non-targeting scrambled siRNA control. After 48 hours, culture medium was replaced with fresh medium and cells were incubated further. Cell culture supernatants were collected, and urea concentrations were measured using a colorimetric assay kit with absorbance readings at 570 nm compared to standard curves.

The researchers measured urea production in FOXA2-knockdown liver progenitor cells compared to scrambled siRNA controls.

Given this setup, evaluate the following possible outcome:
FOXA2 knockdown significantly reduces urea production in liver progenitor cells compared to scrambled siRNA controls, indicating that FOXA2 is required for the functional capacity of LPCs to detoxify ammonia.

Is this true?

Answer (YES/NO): YES